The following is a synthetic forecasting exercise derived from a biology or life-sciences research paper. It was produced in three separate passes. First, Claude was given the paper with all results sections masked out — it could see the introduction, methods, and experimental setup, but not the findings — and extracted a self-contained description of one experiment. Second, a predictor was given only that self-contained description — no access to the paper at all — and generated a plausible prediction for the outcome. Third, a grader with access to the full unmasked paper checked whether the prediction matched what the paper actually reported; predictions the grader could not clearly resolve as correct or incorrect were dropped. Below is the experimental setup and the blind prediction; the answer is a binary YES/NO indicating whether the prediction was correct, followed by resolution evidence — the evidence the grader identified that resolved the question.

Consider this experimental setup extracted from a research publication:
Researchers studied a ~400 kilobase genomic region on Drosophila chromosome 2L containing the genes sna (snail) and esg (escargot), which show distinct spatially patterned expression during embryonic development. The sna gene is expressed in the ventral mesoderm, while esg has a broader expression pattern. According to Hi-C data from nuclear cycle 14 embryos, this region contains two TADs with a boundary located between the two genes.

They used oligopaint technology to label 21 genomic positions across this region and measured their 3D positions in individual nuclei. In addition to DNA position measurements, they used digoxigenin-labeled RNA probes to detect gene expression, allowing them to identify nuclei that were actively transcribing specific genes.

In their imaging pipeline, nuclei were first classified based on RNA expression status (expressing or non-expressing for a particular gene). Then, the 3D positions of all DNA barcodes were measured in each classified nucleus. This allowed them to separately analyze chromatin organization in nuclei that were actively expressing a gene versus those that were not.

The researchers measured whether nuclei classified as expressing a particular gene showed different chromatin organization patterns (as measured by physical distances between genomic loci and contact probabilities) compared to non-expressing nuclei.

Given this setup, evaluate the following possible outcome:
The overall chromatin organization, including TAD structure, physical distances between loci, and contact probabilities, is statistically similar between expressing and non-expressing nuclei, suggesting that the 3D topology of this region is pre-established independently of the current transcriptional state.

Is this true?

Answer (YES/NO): NO